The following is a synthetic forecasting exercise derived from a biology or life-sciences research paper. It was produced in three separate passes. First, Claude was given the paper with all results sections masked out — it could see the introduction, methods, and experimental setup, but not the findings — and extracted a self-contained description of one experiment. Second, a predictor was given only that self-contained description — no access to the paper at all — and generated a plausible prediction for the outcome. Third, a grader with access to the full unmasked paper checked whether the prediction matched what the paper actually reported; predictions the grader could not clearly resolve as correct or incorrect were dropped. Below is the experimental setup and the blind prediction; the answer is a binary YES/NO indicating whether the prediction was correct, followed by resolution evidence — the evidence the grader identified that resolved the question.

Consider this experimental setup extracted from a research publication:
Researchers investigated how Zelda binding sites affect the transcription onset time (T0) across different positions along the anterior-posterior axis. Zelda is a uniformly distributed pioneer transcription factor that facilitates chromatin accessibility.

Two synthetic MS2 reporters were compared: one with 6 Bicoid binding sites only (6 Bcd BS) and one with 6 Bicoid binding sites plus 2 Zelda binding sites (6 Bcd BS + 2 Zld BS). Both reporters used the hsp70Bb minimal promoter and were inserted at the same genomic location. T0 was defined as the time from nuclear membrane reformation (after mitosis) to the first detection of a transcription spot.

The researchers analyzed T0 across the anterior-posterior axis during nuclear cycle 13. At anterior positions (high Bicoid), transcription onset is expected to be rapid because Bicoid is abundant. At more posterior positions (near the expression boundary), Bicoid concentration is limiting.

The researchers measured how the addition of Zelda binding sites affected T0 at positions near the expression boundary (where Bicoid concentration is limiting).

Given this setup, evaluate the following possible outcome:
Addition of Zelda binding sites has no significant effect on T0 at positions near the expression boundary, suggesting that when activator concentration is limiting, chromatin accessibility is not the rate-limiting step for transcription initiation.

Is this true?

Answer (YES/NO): NO